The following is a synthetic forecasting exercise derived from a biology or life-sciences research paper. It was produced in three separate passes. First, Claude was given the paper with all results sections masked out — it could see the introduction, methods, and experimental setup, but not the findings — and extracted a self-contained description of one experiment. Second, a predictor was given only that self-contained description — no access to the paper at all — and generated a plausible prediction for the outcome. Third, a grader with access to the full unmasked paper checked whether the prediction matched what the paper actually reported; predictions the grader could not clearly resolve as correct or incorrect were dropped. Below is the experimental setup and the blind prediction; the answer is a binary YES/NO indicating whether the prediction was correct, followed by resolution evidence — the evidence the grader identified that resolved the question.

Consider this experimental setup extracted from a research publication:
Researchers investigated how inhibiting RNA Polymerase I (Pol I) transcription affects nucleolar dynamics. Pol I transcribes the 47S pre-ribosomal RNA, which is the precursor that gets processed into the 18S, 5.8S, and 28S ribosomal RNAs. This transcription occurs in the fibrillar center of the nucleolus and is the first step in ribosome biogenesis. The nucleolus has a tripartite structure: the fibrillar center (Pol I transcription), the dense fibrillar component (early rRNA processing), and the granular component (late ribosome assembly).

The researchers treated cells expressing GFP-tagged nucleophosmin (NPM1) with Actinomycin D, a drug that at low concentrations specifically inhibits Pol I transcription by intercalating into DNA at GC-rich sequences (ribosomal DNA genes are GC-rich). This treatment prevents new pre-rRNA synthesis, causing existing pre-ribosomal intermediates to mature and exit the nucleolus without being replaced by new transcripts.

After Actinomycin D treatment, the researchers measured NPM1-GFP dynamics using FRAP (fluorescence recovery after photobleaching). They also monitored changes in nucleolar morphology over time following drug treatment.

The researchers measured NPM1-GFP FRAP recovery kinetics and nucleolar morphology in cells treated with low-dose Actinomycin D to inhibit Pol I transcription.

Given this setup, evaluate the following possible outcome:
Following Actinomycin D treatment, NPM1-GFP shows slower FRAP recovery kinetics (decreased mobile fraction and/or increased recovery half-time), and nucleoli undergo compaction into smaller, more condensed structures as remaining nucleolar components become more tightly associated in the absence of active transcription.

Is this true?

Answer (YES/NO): NO